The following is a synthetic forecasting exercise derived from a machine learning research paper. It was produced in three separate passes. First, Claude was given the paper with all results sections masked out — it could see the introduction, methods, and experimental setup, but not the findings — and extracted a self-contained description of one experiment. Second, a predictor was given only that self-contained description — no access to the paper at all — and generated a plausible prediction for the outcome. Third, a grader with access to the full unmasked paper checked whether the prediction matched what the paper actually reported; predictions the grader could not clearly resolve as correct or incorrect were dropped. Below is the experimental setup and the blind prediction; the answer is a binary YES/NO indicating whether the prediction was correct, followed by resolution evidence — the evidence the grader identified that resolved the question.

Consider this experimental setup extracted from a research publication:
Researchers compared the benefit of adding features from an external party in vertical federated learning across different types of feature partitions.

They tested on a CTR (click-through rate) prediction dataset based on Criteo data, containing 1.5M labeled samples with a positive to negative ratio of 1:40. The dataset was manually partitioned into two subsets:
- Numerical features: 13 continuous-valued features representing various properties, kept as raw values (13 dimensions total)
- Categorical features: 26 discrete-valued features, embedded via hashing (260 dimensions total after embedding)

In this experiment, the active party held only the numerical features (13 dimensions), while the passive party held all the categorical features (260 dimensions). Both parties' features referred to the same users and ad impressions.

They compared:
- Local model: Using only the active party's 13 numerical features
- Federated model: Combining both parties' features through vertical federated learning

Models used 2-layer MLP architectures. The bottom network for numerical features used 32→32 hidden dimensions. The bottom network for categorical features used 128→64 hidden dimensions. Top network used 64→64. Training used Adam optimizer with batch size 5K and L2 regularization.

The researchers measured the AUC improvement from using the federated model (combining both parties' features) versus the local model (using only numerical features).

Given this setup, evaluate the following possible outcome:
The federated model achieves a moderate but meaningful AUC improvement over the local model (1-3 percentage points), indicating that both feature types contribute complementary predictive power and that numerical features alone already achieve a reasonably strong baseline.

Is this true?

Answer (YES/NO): NO